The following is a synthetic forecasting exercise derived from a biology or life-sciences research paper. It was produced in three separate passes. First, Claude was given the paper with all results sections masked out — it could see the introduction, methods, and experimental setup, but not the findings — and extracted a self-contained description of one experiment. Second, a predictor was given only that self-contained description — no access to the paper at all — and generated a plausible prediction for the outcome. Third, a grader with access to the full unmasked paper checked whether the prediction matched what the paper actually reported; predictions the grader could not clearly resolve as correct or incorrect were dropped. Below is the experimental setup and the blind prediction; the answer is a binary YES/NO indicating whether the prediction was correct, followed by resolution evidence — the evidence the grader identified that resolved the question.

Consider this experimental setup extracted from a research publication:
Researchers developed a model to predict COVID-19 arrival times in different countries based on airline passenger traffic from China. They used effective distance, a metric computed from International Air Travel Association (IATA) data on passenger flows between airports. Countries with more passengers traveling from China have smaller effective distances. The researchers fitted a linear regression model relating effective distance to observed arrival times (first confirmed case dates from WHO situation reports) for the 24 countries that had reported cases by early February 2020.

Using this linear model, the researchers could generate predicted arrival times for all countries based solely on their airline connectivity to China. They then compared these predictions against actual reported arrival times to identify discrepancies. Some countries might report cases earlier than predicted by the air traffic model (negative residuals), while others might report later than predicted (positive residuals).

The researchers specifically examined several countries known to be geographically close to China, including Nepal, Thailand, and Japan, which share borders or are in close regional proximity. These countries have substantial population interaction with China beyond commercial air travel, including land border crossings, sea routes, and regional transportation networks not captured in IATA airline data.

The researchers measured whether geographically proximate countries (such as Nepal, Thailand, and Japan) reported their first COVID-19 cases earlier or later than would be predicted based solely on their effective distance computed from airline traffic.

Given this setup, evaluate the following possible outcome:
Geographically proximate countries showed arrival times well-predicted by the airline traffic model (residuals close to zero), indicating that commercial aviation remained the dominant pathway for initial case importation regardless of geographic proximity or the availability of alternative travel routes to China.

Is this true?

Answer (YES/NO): NO